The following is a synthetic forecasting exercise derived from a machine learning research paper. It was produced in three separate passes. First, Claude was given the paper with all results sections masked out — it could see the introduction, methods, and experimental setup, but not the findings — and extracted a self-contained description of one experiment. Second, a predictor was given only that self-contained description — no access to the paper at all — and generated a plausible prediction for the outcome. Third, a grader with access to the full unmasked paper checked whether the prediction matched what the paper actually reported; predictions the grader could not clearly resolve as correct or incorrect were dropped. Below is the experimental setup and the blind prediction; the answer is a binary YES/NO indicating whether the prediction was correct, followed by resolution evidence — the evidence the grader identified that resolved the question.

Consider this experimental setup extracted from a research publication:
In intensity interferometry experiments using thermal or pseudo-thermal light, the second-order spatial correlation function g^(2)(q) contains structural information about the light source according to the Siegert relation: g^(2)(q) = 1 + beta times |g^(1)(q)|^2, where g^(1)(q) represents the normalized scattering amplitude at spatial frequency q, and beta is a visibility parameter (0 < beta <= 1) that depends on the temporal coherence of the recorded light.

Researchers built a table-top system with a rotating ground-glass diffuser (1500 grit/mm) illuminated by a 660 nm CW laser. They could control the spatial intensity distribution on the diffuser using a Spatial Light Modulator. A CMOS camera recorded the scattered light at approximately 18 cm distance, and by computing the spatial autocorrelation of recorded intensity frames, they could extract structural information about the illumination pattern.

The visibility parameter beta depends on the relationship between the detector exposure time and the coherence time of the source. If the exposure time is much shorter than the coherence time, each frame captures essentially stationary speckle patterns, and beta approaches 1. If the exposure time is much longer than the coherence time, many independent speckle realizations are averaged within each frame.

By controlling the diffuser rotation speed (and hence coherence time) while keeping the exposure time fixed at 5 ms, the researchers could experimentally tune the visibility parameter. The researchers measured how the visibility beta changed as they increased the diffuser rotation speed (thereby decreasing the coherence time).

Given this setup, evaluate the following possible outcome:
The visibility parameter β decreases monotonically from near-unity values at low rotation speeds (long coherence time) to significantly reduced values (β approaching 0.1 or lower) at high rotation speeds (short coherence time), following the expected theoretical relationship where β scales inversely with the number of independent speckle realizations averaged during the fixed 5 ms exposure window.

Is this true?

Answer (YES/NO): NO